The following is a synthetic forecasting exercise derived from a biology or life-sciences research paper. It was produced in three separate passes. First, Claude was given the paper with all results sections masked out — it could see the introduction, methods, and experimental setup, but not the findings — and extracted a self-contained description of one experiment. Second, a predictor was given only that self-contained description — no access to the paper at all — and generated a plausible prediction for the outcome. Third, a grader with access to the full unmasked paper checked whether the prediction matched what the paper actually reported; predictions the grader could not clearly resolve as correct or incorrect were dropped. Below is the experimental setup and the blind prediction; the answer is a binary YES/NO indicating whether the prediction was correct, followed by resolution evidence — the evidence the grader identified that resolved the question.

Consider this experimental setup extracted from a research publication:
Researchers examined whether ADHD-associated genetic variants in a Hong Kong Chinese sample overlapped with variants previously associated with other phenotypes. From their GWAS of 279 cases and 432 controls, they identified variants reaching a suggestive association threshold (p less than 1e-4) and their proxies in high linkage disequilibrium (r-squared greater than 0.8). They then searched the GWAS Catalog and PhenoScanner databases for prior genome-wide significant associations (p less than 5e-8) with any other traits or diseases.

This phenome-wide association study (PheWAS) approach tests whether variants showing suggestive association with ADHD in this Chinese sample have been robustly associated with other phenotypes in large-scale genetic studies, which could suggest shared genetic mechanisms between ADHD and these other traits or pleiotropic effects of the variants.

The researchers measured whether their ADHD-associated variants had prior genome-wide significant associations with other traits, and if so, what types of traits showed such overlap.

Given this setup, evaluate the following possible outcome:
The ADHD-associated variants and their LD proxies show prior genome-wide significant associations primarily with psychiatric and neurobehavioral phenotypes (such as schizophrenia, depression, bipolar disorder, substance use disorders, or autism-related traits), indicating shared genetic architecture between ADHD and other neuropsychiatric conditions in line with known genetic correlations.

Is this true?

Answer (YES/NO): NO